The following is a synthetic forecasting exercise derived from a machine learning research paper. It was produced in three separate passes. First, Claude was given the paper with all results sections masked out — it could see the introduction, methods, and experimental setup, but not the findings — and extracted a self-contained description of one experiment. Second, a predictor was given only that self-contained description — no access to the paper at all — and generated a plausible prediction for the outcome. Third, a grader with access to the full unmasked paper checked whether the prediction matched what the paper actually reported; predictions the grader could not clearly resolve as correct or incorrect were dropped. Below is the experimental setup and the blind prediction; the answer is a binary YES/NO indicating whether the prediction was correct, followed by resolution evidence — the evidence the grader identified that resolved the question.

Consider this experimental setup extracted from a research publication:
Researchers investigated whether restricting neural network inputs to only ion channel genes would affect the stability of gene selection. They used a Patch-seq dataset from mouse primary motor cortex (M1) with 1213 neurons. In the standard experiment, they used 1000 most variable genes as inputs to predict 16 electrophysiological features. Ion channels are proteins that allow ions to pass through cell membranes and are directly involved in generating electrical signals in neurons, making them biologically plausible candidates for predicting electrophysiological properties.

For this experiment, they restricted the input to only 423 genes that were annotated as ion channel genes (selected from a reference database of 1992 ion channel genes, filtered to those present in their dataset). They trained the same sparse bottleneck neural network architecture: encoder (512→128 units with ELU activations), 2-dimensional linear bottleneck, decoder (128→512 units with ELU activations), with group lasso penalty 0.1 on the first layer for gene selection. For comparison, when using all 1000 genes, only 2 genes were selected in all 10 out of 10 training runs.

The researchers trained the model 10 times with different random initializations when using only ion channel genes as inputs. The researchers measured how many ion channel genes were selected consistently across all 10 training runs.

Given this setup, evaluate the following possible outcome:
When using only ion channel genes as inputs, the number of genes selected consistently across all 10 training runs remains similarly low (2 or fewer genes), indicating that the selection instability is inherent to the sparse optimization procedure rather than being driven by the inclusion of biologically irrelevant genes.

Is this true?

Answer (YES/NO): NO